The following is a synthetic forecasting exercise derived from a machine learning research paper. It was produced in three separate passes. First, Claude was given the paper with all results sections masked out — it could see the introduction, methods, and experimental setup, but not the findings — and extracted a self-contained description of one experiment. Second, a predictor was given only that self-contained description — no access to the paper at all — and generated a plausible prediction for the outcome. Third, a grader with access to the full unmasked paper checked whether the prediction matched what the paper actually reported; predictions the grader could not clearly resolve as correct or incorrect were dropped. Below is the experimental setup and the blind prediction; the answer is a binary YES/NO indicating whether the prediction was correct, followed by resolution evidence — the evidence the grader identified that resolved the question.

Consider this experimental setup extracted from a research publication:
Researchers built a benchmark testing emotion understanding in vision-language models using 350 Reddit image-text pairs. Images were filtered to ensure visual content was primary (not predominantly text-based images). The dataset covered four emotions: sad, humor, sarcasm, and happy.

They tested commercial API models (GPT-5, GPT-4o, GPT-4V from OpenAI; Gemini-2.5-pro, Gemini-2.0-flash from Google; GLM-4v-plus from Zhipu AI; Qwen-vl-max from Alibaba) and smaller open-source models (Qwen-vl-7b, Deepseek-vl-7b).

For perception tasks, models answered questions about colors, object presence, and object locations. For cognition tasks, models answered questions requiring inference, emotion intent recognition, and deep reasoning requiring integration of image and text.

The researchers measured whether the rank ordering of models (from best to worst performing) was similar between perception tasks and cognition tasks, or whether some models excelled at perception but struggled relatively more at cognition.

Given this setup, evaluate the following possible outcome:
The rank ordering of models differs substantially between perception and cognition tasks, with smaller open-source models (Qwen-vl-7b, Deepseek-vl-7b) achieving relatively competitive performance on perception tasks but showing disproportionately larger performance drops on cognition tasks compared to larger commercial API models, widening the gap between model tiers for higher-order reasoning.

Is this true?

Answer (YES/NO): YES